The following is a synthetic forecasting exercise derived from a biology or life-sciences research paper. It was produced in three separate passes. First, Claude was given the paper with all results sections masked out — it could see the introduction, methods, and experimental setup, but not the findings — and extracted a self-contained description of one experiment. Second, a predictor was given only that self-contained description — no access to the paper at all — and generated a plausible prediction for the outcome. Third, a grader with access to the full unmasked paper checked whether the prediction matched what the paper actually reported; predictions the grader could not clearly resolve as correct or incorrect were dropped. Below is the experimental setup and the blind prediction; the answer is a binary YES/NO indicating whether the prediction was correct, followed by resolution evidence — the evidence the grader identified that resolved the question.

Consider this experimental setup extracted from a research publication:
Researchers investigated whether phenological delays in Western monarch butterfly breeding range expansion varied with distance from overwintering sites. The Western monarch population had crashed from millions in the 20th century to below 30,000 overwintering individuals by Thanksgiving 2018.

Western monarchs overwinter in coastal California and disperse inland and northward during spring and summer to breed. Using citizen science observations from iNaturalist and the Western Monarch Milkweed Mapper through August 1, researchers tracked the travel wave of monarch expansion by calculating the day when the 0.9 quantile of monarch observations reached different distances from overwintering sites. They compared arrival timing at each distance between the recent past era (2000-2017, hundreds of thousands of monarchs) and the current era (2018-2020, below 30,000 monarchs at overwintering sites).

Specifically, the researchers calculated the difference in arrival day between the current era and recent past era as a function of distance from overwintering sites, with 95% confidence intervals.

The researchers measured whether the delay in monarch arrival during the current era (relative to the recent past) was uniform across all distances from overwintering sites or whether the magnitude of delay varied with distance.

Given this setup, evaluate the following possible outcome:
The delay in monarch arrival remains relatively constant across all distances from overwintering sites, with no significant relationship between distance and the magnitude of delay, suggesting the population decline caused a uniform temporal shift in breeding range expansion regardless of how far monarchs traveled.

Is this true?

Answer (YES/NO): NO